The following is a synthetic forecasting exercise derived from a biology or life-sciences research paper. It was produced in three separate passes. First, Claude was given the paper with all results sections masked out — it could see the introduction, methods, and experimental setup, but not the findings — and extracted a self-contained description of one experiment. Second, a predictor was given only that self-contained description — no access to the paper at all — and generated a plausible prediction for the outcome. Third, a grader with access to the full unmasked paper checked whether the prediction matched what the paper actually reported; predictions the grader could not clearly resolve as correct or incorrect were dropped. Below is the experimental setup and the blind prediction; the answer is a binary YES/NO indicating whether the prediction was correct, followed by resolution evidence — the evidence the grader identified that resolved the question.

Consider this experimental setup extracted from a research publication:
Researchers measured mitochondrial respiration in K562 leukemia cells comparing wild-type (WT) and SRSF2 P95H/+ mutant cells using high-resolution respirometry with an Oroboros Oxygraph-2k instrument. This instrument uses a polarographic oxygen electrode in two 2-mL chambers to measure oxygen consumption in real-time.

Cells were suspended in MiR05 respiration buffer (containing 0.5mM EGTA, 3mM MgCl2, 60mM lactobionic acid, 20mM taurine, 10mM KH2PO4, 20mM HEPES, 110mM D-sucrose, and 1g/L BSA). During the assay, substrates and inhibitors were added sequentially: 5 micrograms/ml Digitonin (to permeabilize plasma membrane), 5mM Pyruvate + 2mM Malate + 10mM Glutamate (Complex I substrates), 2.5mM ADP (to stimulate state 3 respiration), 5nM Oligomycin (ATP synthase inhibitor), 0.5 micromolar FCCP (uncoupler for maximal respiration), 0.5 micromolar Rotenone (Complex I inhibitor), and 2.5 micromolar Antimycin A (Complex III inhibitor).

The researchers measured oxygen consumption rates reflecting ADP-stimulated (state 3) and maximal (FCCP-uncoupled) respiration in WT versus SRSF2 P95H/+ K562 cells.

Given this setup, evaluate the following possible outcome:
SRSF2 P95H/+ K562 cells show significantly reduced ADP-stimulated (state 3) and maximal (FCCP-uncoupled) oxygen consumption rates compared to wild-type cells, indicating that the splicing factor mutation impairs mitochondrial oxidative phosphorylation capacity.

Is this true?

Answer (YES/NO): YES